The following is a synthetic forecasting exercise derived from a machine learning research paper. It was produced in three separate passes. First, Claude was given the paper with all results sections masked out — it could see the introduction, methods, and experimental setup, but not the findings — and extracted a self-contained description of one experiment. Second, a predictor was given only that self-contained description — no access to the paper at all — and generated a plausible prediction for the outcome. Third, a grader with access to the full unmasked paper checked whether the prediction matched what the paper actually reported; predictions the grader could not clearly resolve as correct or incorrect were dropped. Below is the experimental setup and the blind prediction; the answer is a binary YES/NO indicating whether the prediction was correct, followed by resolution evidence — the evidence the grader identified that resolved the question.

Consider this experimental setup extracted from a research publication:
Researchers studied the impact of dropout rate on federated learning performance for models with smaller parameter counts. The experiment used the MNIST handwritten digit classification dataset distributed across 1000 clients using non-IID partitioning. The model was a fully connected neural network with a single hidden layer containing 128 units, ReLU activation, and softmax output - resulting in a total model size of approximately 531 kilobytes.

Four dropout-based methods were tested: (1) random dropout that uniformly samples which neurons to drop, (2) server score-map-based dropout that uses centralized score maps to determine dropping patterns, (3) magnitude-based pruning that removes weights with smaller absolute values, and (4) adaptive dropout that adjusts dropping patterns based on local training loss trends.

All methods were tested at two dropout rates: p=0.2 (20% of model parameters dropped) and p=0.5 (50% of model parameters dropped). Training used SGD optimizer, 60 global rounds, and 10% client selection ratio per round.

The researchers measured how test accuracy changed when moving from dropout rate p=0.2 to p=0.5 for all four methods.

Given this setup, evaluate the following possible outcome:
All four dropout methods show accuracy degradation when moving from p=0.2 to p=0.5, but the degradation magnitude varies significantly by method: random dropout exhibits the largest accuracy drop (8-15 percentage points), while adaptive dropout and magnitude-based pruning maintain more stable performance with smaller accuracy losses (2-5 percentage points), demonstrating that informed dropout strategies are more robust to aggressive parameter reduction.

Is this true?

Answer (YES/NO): NO